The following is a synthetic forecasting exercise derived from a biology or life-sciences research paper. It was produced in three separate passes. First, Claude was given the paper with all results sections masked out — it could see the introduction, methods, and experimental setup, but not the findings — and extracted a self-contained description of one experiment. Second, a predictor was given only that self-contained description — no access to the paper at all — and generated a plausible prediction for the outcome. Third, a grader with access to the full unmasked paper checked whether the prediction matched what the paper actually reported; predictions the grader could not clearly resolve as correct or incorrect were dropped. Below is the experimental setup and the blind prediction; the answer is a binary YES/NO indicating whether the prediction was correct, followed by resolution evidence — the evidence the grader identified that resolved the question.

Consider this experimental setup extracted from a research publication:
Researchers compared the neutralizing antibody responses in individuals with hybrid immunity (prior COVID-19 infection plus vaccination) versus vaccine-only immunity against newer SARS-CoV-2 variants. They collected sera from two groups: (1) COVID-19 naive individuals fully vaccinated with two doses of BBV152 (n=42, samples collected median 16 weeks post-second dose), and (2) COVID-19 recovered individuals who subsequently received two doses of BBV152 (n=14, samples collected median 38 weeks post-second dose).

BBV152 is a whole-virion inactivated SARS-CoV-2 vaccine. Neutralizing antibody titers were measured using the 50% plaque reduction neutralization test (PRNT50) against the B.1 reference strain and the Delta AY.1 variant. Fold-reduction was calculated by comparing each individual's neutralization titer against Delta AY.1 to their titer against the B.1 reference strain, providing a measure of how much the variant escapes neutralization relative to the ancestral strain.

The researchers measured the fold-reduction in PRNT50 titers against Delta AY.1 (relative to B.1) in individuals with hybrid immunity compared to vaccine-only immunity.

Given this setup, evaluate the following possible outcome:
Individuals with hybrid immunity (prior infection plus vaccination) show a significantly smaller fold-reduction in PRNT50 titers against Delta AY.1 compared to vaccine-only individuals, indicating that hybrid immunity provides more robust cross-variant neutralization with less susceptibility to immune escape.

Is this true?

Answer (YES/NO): NO